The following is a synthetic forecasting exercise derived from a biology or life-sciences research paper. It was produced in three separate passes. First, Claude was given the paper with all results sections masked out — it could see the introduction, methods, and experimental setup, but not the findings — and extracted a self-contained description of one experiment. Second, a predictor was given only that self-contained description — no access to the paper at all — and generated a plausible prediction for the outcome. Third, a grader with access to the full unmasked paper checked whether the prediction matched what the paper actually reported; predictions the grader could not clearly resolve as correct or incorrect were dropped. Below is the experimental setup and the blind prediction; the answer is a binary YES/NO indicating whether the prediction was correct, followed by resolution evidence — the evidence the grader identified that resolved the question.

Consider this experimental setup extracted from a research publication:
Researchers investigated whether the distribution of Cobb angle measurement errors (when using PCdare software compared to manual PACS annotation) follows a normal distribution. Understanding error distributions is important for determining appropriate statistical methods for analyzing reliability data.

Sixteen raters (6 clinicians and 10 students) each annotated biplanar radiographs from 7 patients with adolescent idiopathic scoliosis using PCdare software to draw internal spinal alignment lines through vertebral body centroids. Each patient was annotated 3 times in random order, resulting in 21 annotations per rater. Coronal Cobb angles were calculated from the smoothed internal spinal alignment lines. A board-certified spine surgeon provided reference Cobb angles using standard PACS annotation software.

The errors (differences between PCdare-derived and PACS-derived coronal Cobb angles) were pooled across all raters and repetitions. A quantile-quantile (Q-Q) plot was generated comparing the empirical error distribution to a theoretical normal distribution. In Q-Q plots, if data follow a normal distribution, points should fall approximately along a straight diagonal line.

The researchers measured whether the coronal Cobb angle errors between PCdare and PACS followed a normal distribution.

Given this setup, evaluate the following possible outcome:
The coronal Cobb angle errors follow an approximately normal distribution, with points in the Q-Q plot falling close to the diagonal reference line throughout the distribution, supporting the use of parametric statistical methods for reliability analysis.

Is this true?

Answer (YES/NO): YES